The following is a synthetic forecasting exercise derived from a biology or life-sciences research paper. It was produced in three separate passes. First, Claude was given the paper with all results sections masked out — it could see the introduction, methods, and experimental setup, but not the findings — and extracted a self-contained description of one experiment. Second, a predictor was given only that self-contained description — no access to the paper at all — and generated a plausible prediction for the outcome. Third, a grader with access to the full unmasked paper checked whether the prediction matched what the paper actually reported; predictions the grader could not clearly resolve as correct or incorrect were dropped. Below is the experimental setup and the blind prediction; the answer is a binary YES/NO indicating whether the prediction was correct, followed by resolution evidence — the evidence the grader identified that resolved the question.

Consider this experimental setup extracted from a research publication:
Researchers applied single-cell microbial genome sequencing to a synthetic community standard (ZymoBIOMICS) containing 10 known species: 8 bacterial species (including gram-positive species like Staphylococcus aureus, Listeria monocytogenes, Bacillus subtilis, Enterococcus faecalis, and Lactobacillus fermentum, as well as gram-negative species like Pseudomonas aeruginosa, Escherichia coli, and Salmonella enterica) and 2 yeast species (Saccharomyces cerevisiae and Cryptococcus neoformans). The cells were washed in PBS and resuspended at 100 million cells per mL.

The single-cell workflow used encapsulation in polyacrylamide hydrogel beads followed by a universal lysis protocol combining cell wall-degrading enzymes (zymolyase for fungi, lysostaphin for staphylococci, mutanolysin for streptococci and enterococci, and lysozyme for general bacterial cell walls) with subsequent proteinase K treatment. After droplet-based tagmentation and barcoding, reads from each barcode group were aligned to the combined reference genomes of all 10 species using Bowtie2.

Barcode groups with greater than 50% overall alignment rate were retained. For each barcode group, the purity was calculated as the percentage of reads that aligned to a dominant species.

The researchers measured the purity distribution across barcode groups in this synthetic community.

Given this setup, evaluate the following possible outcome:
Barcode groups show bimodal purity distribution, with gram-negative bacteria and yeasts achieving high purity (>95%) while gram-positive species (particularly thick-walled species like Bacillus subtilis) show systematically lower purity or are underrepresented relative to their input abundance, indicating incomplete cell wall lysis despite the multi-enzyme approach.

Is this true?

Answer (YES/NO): NO